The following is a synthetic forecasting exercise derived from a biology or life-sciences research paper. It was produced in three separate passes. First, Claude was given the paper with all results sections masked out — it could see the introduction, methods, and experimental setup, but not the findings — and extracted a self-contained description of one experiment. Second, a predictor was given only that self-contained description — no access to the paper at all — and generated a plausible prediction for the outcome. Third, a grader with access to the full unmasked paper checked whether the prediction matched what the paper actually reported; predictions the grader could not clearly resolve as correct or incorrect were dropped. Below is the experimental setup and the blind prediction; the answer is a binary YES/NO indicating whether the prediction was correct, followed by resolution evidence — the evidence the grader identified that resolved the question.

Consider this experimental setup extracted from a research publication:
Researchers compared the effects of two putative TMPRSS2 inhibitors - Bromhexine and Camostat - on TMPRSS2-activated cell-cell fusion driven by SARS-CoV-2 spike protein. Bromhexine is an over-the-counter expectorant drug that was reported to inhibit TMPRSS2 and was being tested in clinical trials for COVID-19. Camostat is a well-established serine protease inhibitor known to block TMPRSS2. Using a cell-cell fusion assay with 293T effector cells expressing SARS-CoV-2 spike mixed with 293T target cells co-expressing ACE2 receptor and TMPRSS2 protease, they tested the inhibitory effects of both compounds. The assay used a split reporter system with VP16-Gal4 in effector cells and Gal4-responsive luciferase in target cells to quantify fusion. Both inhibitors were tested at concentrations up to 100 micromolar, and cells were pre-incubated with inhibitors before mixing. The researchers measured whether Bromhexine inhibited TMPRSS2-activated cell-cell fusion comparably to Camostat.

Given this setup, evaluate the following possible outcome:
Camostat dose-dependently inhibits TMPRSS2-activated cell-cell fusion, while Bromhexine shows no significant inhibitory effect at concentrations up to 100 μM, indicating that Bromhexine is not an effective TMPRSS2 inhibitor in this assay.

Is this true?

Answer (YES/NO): YES